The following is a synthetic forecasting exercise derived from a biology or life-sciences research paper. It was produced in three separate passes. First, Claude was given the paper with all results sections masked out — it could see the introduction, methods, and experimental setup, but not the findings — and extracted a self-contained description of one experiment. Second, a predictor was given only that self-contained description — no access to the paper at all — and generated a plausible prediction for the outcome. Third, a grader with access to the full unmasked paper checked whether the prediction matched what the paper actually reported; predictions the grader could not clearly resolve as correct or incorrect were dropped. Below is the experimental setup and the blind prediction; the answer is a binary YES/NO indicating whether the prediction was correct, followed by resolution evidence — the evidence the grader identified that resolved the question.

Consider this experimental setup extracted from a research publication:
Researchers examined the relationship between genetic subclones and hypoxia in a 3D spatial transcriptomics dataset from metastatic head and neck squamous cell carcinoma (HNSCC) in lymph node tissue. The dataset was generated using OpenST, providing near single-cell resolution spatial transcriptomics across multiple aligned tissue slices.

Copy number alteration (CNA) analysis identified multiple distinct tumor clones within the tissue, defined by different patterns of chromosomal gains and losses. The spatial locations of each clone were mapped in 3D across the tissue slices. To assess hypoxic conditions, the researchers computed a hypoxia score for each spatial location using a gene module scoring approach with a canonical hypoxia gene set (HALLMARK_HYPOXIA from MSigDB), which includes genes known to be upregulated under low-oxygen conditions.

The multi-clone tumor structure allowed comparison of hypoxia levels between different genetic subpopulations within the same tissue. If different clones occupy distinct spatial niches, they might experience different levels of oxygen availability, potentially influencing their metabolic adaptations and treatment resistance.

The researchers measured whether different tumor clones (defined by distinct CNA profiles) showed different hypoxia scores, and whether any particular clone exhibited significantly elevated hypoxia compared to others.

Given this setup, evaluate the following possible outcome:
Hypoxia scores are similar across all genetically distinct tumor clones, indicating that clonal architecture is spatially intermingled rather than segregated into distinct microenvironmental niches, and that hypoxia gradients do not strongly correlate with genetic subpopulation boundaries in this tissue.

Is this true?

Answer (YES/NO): NO